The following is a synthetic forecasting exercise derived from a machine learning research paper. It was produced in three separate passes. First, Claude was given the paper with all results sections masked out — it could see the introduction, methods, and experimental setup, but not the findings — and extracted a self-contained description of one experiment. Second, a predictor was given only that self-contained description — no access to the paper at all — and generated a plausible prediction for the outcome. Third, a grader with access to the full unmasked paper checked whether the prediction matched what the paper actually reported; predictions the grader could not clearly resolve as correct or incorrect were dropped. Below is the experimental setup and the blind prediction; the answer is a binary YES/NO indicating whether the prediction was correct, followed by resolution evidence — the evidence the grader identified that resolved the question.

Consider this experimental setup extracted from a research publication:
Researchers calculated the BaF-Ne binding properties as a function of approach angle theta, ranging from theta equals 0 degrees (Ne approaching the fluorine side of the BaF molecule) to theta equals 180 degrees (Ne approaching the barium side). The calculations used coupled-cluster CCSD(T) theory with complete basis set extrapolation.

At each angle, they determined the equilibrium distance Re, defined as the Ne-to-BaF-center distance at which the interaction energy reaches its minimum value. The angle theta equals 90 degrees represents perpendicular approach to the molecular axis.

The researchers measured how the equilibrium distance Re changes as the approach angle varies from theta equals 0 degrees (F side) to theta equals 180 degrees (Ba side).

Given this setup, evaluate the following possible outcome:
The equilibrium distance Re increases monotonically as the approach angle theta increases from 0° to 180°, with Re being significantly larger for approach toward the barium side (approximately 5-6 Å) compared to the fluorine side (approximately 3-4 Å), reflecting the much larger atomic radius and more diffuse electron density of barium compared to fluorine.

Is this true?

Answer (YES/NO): NO